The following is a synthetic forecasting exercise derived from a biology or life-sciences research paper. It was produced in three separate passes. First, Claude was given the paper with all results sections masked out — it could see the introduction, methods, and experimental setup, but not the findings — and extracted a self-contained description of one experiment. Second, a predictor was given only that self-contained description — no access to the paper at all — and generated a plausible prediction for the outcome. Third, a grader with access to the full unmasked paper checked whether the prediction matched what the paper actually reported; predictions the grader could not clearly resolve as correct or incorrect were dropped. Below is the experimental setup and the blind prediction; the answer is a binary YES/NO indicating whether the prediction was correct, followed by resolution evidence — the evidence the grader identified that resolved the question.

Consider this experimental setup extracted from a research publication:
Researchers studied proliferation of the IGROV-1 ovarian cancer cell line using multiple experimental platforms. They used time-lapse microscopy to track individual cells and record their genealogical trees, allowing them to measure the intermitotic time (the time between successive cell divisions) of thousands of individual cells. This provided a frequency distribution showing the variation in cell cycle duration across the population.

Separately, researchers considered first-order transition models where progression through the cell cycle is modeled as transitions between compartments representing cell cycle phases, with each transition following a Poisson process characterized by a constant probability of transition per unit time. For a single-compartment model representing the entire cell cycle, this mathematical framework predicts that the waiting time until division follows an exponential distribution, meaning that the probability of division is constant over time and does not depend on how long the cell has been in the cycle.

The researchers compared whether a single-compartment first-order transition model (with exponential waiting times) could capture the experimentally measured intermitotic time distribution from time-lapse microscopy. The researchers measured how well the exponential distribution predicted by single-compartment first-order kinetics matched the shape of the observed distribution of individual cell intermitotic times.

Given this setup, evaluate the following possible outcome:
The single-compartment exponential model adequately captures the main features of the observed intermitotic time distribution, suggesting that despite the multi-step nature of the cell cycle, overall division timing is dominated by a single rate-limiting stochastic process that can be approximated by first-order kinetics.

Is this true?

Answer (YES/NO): NO